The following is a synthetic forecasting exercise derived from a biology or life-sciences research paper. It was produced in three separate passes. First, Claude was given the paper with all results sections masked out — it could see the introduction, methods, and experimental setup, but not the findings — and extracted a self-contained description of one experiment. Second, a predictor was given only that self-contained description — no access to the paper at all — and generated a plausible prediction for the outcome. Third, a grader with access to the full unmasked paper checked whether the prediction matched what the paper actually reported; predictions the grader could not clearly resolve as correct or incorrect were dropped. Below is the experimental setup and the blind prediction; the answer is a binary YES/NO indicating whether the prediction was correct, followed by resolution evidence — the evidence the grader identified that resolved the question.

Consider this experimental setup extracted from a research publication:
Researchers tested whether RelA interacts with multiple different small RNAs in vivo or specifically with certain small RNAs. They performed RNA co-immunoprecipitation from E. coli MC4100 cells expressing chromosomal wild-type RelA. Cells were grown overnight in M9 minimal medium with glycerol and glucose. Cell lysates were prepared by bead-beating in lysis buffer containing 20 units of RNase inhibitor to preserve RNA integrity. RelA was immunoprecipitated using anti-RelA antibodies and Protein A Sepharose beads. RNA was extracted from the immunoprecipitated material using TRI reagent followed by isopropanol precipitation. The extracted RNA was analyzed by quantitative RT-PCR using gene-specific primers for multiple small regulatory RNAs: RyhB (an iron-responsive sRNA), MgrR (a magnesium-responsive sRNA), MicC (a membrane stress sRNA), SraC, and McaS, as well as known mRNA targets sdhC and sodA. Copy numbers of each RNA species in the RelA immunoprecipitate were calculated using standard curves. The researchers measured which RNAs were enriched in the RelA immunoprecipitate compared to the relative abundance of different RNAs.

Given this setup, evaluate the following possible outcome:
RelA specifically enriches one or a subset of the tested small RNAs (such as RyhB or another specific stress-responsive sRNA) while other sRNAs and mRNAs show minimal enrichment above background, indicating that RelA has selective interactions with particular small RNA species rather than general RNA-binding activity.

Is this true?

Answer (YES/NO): YES